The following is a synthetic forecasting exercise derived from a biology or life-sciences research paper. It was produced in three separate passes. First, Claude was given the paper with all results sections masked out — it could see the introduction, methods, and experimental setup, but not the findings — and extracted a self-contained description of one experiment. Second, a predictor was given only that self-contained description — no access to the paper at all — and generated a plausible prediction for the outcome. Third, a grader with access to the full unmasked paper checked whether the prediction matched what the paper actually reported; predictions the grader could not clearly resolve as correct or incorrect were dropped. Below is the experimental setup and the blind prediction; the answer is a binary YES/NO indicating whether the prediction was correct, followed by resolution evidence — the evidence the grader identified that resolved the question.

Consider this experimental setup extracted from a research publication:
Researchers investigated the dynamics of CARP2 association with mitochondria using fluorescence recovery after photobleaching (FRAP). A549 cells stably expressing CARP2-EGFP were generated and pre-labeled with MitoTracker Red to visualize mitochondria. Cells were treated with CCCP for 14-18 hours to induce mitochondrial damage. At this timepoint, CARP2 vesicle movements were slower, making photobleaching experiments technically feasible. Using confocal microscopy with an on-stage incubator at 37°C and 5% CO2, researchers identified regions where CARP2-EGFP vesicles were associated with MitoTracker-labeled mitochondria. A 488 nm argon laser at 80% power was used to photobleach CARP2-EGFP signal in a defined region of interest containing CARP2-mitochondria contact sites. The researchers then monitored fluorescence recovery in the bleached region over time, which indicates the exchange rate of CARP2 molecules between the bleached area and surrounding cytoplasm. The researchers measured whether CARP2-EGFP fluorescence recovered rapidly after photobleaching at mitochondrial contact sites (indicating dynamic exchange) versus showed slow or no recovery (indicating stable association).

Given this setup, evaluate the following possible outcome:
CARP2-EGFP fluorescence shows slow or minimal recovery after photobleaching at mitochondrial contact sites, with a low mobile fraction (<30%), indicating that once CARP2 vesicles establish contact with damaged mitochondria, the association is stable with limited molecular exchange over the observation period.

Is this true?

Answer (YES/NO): NO